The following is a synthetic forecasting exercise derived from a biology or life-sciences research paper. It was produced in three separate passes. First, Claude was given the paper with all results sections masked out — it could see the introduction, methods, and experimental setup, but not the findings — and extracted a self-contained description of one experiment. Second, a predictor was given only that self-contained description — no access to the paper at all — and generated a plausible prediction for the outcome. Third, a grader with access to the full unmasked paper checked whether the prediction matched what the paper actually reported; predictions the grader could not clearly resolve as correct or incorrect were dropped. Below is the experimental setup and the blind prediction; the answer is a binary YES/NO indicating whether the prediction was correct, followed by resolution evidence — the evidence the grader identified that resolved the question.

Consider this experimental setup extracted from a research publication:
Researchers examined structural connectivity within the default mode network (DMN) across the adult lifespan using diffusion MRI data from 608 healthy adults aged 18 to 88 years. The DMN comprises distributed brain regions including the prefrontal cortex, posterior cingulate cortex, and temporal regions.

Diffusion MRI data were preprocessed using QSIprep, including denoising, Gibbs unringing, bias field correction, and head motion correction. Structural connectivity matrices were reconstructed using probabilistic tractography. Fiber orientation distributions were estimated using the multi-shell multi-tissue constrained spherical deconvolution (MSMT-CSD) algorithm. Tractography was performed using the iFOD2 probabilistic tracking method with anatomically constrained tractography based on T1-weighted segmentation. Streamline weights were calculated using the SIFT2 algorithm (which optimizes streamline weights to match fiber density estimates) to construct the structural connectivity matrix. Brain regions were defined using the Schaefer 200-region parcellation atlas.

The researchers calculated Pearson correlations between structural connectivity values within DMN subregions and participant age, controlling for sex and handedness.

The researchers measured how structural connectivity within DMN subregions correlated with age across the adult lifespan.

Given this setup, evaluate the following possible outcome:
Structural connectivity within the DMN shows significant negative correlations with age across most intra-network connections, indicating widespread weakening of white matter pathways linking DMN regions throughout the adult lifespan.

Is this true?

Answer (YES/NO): YES